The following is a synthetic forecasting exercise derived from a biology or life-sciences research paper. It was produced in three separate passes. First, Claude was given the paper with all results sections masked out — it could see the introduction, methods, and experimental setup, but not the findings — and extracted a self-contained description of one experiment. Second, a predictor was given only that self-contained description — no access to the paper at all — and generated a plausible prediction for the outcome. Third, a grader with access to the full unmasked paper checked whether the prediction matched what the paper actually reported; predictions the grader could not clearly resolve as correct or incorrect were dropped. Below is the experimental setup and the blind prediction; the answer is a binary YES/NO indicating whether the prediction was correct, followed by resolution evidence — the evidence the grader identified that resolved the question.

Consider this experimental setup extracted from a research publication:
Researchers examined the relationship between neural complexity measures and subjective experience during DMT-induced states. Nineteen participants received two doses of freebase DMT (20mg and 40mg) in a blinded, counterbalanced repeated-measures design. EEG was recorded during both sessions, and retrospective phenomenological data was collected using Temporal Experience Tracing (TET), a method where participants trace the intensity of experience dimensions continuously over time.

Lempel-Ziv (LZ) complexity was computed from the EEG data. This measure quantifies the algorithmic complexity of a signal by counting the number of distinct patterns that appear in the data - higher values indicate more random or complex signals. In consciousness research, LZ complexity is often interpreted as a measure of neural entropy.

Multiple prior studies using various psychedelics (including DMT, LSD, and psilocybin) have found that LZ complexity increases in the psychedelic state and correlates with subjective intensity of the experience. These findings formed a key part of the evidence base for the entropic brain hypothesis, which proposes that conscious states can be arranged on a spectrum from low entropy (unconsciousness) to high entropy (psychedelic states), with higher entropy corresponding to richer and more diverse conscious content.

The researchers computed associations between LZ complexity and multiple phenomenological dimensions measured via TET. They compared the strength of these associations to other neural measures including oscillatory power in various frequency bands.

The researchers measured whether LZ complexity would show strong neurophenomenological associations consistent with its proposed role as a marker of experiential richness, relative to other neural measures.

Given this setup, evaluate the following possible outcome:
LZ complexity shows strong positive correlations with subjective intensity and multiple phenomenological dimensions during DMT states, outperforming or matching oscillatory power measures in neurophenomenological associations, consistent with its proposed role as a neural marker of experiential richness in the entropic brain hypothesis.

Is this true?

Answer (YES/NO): NO